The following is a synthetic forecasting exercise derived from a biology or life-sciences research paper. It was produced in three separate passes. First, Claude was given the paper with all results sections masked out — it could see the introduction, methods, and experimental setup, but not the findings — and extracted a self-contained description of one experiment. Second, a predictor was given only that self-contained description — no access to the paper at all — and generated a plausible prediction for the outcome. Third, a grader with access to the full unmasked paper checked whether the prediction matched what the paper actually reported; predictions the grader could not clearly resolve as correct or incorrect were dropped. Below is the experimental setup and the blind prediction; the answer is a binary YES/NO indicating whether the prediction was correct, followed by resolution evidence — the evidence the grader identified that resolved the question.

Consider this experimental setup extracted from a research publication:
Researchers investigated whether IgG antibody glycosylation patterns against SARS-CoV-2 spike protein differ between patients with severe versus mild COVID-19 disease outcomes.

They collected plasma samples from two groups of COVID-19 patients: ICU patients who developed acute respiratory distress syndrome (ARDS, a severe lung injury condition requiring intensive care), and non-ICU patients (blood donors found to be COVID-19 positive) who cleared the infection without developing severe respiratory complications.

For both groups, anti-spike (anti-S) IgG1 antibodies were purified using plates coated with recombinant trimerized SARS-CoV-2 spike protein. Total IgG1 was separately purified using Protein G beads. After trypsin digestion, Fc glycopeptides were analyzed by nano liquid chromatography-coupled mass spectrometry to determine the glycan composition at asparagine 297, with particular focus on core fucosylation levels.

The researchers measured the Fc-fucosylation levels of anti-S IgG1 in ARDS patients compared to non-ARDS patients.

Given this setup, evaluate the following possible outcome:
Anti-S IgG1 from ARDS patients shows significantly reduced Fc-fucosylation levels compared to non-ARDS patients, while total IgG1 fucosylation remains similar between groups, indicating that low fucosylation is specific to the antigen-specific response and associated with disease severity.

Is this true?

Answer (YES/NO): YES